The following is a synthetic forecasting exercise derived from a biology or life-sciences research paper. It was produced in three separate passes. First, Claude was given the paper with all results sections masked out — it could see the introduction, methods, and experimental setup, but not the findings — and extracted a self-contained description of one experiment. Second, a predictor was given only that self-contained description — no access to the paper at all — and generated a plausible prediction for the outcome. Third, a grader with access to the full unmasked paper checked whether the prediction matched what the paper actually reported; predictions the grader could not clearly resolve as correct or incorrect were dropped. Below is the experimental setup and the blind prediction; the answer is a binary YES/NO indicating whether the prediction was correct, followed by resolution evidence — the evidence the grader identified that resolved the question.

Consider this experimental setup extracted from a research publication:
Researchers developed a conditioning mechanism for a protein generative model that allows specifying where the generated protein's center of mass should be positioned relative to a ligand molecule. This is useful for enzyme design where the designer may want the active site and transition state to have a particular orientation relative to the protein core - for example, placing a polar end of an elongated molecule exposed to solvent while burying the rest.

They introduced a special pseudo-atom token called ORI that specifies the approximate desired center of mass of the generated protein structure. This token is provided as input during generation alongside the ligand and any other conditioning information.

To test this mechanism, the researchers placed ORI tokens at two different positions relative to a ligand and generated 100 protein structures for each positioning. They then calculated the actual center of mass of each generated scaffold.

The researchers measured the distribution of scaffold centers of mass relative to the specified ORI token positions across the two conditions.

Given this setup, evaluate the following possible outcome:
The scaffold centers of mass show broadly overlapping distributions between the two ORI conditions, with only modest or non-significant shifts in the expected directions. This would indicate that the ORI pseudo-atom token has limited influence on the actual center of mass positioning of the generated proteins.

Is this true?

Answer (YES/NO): NO